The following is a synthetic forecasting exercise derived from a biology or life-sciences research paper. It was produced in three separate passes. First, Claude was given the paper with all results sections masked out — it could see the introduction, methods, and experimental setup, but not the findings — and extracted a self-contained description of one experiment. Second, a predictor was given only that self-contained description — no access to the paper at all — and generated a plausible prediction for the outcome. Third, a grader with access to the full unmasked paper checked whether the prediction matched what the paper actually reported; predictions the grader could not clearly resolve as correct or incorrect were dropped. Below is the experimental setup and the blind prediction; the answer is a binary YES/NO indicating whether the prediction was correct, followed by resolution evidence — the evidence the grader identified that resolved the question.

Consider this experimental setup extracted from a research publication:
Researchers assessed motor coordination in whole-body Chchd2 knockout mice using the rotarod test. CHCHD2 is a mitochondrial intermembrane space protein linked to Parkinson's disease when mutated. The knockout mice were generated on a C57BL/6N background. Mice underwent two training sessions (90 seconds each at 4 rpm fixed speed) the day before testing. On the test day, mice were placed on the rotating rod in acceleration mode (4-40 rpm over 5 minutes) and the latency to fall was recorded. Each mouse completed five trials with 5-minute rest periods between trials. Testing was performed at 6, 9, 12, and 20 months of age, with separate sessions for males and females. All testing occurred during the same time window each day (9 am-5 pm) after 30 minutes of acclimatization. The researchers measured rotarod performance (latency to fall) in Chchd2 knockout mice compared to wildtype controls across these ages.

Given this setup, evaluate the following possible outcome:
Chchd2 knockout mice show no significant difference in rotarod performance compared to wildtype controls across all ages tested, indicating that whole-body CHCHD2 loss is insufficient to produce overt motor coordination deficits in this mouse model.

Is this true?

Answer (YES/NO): NO